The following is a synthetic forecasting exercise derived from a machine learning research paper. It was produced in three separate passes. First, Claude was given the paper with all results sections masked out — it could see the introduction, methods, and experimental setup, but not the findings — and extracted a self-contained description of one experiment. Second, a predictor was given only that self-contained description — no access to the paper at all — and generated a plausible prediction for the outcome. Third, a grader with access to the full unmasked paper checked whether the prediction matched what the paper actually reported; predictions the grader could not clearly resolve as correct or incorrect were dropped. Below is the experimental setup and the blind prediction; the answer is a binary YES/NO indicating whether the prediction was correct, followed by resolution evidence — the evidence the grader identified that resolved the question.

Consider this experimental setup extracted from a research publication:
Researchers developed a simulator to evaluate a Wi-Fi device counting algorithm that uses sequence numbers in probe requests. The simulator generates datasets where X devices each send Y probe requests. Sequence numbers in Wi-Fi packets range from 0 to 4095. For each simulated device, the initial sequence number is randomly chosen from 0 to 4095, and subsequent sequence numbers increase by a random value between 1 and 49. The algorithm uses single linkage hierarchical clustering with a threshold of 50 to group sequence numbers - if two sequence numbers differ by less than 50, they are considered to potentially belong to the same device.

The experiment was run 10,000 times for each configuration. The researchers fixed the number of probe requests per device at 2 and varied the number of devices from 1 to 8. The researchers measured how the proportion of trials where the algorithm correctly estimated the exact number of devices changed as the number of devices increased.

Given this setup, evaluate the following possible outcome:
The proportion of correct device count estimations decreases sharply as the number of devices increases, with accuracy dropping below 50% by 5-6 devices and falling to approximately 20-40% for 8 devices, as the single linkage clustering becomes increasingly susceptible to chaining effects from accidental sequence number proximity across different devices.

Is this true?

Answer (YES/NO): NO